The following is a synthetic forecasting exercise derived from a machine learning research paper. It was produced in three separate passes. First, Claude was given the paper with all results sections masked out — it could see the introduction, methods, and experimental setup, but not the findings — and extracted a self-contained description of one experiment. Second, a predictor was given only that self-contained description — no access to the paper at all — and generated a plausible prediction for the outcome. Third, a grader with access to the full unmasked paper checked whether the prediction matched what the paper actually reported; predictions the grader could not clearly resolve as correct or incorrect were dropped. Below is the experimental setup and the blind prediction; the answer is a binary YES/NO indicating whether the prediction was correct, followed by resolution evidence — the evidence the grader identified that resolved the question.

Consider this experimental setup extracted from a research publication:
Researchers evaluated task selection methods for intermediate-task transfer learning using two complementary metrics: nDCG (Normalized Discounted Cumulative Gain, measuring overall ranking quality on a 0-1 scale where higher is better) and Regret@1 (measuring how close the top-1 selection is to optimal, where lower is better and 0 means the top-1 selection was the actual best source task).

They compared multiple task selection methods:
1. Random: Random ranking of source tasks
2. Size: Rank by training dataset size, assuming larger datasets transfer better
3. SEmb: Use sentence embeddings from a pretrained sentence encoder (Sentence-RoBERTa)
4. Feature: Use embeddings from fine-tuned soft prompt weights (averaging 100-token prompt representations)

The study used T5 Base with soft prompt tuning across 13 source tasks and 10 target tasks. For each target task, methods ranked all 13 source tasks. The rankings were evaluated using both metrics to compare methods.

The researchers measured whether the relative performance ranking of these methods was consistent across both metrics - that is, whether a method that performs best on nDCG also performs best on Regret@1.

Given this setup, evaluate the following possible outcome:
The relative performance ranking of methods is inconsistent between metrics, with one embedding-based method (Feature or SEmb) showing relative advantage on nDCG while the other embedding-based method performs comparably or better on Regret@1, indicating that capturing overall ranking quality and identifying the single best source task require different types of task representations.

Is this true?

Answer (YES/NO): NO